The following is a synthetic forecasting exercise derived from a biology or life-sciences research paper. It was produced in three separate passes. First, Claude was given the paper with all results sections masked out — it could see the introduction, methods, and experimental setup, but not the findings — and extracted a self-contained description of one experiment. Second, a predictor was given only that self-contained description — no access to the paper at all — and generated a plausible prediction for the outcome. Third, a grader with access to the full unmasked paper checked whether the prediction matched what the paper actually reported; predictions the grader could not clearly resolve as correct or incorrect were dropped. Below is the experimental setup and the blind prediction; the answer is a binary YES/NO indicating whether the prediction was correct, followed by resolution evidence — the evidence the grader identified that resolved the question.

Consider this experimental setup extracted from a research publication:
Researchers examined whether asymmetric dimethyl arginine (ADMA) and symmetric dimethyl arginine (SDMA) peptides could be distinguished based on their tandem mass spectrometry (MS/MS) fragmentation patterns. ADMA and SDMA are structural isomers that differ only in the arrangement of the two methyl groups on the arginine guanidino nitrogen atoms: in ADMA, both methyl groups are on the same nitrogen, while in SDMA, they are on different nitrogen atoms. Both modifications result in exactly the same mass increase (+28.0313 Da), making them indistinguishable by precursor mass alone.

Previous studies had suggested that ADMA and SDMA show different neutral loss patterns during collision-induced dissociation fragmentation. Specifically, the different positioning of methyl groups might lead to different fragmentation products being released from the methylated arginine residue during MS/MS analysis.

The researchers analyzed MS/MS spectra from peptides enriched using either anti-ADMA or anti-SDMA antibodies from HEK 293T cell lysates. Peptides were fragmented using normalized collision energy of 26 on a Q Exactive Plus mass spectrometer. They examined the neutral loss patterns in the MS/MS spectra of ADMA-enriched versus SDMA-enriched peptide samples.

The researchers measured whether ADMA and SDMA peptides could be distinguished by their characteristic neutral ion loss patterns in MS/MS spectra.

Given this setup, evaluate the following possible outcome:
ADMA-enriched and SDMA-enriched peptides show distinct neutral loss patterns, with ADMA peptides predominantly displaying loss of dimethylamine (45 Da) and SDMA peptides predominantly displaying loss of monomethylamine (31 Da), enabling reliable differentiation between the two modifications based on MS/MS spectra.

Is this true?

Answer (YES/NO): YES